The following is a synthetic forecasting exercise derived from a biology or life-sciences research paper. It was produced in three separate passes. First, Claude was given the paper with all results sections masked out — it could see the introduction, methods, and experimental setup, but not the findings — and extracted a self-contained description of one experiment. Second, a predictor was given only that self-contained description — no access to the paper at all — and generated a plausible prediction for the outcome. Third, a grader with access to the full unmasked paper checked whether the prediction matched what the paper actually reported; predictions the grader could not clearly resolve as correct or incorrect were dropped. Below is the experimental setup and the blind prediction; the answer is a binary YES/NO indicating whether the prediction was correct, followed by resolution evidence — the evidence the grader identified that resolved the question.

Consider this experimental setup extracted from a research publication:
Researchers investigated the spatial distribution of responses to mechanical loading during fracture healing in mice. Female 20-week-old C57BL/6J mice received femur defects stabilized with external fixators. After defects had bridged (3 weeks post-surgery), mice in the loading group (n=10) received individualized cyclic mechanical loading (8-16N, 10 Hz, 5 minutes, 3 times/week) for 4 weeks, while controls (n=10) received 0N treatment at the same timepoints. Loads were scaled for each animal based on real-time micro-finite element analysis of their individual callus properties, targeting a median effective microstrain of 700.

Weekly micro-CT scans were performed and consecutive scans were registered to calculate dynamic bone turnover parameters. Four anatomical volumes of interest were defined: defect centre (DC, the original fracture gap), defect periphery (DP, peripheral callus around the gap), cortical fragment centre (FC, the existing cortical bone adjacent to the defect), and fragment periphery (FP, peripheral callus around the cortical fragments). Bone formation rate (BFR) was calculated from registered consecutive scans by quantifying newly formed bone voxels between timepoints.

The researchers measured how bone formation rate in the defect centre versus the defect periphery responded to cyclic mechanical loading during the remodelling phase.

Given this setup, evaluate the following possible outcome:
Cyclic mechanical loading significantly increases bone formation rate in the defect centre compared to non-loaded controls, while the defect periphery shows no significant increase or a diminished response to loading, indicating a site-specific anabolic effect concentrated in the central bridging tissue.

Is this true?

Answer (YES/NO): NO